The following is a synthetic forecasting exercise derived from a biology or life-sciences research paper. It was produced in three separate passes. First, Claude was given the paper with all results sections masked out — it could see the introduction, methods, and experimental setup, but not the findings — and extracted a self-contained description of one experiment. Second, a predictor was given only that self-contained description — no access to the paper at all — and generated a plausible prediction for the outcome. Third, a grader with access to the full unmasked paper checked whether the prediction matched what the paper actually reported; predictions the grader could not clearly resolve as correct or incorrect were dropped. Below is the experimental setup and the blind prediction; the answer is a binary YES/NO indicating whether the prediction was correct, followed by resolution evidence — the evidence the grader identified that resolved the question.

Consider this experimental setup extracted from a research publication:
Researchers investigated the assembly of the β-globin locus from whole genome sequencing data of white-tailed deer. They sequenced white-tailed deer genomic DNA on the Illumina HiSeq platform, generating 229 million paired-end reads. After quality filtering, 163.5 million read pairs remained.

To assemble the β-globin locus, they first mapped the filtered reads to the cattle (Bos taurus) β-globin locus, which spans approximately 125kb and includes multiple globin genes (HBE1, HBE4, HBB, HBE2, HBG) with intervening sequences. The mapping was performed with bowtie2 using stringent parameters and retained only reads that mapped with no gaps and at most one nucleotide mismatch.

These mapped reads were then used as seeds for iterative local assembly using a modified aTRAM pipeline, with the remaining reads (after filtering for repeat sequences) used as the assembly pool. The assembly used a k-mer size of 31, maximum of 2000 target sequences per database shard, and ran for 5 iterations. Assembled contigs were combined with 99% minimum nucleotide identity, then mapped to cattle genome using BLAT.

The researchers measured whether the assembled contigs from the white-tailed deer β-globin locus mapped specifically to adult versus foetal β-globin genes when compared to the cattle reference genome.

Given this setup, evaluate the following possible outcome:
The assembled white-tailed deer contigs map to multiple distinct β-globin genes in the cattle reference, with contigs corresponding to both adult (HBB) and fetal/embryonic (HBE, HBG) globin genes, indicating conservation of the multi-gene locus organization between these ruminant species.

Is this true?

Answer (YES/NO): NO